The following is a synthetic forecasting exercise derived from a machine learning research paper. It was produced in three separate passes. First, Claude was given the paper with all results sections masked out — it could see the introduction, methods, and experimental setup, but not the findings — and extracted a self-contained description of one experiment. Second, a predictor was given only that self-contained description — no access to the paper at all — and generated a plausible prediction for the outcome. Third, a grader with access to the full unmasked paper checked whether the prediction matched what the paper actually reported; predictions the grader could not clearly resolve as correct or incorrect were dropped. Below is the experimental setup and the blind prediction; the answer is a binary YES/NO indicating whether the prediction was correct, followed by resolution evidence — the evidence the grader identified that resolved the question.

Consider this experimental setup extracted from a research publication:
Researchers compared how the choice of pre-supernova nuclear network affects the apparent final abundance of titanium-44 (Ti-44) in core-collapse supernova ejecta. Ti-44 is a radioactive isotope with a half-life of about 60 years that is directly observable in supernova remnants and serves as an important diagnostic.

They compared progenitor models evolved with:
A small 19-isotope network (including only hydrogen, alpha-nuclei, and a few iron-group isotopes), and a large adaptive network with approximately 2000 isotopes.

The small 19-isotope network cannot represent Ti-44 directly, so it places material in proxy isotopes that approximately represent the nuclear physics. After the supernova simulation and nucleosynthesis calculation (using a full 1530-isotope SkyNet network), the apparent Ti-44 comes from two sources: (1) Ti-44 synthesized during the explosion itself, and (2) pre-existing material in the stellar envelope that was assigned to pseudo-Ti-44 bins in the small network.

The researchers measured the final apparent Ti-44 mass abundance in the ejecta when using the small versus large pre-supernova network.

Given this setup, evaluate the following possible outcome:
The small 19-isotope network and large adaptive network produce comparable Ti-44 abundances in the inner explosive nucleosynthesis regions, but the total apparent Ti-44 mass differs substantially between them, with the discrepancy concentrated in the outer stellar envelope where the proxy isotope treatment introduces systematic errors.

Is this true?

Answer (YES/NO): YES